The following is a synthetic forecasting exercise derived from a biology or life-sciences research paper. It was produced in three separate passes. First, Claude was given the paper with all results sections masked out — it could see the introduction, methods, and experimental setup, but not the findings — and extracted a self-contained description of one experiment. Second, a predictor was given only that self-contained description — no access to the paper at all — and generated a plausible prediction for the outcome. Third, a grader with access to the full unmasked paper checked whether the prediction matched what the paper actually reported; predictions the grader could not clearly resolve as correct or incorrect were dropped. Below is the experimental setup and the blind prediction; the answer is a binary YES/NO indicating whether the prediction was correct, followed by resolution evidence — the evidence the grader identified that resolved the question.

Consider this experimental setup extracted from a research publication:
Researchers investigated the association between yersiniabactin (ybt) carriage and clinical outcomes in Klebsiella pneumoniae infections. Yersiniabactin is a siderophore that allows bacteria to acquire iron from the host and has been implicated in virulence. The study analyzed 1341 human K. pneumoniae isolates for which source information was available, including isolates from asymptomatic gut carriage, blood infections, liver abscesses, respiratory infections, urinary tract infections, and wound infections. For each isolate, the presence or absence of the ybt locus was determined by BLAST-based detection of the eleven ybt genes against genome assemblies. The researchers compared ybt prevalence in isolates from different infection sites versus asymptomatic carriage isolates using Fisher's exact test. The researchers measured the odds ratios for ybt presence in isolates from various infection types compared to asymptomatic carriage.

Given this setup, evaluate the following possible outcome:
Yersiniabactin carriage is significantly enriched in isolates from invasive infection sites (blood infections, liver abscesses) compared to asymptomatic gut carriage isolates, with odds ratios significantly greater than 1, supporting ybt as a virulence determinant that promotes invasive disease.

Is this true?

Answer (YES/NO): YES